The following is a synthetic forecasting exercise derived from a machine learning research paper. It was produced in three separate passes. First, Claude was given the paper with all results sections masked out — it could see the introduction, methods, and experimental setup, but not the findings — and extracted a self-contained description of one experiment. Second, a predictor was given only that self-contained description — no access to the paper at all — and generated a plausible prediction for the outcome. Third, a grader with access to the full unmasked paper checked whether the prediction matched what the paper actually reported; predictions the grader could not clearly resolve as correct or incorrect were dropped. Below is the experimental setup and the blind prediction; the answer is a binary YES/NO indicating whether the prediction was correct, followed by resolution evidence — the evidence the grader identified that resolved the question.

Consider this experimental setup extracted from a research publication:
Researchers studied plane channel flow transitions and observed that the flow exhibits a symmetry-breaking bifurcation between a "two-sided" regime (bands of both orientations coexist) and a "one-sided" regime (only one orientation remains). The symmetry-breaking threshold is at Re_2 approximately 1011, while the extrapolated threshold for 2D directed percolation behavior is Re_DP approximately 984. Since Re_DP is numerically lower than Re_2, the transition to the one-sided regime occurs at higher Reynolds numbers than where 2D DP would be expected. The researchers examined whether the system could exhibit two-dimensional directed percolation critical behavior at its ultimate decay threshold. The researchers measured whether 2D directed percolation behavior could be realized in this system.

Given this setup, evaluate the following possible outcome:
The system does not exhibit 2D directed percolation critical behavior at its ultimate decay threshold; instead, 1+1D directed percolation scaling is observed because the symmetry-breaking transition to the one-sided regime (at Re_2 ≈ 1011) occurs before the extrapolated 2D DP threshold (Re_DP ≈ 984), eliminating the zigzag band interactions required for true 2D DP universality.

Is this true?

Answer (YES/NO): YES